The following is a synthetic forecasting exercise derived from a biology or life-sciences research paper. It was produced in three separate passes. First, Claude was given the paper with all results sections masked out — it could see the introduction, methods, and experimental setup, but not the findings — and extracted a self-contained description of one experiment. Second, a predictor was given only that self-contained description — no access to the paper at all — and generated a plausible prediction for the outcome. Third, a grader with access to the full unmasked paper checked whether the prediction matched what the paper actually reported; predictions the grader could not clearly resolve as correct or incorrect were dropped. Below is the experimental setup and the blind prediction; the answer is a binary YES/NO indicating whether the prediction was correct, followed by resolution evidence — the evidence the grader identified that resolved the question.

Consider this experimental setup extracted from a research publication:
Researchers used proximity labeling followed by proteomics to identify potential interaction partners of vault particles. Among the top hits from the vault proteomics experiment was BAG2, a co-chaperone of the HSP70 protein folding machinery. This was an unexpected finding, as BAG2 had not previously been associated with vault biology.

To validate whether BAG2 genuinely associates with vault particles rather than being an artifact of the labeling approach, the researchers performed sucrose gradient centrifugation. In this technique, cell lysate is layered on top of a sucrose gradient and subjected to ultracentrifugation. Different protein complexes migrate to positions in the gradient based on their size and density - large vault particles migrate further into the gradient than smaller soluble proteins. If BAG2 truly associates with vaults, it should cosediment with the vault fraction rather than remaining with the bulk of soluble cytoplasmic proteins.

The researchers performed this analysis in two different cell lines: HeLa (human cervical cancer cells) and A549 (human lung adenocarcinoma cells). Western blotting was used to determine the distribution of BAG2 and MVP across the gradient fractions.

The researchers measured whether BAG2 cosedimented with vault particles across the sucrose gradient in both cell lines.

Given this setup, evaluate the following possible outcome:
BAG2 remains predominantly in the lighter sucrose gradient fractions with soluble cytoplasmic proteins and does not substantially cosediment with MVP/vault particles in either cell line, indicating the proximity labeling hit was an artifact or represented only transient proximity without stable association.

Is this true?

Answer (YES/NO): NO